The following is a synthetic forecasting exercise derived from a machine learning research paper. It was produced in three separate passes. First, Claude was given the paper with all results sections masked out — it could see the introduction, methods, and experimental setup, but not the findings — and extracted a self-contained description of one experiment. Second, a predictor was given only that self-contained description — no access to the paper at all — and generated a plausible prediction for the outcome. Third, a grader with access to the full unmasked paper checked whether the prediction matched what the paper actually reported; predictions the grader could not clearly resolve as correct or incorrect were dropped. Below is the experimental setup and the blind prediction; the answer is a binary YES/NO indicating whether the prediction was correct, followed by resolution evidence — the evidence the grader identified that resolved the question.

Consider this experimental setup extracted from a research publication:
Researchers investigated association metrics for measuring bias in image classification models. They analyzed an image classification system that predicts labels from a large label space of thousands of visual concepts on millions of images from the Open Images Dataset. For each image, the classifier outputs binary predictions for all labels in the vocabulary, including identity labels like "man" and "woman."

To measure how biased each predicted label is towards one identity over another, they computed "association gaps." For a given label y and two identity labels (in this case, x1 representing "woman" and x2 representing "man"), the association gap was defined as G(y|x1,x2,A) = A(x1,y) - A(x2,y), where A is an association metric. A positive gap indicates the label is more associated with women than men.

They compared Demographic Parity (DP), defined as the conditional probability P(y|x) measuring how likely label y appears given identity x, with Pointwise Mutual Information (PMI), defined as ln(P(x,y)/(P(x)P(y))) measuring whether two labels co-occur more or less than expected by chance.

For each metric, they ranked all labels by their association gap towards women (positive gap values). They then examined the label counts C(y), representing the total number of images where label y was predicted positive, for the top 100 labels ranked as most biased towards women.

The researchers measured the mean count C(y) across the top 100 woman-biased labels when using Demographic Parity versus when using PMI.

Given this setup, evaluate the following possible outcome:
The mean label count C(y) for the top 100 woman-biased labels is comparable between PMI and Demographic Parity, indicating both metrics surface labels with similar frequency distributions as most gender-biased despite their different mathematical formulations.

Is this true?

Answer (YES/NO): NO